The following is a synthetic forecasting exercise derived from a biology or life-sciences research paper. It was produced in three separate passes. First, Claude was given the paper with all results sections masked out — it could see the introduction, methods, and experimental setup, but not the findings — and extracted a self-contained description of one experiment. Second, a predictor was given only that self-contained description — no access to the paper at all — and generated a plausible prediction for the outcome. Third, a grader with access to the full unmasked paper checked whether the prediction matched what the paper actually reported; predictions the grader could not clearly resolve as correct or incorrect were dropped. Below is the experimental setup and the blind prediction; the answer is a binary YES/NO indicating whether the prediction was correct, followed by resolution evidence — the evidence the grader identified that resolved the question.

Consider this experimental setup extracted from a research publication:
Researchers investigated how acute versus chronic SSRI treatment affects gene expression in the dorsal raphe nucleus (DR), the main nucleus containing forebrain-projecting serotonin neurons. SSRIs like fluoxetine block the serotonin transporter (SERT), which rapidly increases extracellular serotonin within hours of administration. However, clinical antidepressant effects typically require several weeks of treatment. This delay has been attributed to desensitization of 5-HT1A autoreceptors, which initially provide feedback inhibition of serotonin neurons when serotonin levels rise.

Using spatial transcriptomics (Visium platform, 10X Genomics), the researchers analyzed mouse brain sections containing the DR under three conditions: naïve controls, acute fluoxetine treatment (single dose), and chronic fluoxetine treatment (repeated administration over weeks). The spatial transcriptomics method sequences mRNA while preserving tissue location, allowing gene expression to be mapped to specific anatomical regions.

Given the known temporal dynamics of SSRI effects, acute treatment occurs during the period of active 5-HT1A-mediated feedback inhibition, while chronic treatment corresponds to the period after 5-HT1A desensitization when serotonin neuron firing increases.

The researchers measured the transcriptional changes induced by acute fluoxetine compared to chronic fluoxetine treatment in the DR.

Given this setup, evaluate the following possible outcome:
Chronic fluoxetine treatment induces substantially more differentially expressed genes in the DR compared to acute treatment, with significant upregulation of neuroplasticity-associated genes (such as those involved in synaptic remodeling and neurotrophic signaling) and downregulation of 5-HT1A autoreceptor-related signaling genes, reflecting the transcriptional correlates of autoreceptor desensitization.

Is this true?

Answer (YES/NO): NO